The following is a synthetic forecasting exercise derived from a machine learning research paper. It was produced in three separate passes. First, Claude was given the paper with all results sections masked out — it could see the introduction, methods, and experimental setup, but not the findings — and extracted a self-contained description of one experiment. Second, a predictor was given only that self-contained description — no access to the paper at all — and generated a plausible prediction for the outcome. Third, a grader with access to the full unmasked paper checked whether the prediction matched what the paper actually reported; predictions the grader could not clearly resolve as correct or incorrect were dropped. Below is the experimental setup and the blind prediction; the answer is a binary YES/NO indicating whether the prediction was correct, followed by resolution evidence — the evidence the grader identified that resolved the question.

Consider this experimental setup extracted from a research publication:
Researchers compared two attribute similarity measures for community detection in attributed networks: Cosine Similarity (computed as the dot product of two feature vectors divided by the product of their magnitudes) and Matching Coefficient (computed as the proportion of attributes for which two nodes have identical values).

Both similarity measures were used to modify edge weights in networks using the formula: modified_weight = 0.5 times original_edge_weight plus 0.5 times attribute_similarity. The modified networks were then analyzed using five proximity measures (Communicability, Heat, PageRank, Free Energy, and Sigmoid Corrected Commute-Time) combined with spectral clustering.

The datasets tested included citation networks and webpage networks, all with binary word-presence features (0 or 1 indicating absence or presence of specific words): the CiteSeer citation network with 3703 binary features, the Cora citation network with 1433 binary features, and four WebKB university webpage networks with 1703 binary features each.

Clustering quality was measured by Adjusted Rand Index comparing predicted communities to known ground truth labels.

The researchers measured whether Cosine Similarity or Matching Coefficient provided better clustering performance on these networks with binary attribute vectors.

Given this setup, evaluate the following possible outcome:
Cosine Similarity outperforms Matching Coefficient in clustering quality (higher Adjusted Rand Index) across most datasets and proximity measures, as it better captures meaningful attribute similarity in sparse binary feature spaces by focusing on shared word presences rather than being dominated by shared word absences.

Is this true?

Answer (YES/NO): YES